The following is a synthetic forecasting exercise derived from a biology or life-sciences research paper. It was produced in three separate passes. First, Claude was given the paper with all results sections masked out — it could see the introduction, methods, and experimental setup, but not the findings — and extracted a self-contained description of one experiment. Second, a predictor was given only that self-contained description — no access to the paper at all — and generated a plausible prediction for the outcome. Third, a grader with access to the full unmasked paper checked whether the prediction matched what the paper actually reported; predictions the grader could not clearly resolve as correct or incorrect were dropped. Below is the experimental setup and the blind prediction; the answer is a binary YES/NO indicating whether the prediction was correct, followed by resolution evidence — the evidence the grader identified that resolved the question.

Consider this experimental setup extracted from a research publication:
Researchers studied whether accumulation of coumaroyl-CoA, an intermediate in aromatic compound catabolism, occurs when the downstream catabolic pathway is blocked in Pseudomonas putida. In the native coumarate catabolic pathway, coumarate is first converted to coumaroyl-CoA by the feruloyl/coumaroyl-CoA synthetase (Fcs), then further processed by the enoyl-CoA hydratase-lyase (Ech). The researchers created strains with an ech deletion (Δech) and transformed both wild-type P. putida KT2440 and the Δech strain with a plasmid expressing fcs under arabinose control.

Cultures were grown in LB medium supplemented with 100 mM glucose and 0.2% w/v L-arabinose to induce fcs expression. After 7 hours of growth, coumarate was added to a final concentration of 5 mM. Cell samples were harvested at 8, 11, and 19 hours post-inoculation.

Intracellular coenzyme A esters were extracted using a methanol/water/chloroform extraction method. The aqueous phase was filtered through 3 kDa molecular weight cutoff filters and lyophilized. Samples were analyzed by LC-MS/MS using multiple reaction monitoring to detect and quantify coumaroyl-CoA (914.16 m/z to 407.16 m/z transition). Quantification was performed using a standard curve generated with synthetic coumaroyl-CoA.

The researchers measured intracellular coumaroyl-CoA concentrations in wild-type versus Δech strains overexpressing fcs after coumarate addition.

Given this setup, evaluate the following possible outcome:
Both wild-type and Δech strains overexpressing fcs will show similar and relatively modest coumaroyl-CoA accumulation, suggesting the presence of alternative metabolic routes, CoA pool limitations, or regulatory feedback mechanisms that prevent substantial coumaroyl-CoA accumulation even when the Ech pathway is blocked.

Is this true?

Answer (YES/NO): YES